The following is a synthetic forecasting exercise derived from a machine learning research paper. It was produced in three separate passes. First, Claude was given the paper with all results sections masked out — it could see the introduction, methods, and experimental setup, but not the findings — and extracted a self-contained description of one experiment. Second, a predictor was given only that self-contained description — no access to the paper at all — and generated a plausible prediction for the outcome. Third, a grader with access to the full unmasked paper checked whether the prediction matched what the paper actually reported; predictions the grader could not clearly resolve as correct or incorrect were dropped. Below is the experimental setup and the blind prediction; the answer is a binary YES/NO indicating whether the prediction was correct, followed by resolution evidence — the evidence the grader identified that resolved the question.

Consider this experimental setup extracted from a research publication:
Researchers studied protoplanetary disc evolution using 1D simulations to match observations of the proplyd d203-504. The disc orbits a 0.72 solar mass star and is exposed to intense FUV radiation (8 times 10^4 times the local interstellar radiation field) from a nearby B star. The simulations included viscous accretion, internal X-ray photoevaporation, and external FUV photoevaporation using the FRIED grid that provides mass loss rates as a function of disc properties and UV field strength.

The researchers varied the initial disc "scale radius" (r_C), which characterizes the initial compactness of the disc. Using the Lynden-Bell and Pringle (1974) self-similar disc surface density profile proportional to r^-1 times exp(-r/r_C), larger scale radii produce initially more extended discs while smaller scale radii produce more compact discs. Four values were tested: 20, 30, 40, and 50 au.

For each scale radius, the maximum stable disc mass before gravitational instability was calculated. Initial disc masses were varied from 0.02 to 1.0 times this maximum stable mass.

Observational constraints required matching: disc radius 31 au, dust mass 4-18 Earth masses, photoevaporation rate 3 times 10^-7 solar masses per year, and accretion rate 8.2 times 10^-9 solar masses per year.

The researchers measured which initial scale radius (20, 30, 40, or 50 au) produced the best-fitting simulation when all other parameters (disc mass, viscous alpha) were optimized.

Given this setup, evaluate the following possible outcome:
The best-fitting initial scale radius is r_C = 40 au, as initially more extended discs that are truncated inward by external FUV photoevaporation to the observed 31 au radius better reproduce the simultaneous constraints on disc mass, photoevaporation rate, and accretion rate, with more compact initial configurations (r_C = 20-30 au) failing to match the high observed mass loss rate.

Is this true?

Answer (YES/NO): NO